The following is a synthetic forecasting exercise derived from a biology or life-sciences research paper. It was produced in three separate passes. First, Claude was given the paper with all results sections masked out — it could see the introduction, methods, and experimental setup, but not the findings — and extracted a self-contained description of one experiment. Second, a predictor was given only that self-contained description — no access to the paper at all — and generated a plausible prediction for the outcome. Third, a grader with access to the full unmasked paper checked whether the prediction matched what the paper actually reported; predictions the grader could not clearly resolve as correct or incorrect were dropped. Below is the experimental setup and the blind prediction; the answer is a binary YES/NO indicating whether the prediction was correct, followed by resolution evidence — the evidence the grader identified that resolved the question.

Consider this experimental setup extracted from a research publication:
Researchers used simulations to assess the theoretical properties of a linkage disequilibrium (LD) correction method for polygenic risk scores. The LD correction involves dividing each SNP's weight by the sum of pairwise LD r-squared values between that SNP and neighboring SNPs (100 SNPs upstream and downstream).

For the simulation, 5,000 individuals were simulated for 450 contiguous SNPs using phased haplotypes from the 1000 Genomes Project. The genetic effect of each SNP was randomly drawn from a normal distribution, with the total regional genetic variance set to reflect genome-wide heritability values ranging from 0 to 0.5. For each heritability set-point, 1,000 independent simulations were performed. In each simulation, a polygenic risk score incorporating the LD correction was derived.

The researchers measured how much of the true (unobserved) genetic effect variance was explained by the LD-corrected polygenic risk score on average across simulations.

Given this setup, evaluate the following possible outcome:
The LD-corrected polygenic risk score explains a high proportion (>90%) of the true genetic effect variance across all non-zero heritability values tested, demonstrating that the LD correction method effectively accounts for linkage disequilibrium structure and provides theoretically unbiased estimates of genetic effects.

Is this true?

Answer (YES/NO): NO